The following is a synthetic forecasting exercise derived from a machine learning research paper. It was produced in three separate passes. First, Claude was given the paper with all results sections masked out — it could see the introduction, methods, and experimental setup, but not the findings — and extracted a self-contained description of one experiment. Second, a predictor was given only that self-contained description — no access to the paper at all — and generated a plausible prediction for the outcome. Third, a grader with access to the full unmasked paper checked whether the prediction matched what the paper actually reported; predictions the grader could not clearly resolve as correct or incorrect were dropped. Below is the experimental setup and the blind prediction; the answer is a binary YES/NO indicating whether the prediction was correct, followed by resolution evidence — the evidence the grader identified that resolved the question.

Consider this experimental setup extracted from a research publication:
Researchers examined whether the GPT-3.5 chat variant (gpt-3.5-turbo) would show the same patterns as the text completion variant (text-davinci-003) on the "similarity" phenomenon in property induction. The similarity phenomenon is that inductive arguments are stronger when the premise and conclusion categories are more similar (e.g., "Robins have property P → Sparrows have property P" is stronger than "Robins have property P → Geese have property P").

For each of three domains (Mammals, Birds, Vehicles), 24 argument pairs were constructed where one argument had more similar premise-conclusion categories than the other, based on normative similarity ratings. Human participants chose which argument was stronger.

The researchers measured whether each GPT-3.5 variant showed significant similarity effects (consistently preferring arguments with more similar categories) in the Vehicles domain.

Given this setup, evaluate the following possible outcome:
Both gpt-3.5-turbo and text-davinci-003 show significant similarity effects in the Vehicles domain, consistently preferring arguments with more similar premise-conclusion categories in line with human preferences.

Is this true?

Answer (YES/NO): NO